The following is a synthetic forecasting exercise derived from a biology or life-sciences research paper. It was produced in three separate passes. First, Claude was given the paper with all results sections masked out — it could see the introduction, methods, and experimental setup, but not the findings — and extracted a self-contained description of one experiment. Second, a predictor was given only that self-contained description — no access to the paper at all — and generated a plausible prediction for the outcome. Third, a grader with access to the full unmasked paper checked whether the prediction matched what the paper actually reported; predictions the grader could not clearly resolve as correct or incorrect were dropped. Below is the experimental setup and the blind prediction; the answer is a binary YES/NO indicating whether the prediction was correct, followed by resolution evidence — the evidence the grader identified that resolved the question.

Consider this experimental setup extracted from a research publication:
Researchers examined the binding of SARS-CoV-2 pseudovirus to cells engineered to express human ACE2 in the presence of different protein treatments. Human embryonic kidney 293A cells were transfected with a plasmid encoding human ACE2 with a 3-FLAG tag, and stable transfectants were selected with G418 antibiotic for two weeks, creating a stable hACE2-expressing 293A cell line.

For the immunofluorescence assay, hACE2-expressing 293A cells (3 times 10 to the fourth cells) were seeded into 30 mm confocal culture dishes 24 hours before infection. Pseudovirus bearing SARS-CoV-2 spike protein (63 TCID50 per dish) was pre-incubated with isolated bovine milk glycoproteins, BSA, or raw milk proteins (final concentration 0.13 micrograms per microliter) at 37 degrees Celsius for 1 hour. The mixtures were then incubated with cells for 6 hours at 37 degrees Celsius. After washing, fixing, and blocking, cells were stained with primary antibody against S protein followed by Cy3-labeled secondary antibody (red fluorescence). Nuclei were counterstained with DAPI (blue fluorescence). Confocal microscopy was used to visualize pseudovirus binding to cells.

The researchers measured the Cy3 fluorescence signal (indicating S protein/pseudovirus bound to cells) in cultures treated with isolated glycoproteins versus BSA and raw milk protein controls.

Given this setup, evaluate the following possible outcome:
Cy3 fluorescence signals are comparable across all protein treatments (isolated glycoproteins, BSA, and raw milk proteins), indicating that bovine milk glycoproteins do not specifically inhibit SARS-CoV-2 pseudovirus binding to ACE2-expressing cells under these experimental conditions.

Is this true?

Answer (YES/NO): NO